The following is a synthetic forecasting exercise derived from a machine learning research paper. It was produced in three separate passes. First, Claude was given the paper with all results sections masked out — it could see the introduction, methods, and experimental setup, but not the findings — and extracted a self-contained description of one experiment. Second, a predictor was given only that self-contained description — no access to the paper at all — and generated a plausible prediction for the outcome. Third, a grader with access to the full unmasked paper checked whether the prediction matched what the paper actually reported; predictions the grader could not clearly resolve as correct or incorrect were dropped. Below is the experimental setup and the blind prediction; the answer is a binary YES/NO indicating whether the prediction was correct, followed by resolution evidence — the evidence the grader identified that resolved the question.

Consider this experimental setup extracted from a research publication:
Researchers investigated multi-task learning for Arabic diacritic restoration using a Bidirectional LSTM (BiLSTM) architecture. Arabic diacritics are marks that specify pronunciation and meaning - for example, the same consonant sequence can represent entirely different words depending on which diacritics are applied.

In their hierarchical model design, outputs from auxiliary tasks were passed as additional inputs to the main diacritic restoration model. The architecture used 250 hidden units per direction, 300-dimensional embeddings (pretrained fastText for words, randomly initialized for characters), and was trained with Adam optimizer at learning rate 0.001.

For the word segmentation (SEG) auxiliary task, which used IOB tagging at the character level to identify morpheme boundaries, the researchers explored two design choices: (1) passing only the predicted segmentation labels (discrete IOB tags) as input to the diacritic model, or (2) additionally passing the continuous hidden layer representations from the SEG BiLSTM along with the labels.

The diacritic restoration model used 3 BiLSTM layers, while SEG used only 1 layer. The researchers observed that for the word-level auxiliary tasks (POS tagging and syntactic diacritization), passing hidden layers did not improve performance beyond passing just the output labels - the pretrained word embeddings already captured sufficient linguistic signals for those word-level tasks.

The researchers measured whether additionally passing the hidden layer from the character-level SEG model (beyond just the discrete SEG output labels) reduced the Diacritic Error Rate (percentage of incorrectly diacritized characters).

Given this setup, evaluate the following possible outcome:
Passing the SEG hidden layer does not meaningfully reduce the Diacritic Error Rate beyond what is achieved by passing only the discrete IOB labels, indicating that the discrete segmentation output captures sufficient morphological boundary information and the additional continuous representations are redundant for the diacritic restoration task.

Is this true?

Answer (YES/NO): YES